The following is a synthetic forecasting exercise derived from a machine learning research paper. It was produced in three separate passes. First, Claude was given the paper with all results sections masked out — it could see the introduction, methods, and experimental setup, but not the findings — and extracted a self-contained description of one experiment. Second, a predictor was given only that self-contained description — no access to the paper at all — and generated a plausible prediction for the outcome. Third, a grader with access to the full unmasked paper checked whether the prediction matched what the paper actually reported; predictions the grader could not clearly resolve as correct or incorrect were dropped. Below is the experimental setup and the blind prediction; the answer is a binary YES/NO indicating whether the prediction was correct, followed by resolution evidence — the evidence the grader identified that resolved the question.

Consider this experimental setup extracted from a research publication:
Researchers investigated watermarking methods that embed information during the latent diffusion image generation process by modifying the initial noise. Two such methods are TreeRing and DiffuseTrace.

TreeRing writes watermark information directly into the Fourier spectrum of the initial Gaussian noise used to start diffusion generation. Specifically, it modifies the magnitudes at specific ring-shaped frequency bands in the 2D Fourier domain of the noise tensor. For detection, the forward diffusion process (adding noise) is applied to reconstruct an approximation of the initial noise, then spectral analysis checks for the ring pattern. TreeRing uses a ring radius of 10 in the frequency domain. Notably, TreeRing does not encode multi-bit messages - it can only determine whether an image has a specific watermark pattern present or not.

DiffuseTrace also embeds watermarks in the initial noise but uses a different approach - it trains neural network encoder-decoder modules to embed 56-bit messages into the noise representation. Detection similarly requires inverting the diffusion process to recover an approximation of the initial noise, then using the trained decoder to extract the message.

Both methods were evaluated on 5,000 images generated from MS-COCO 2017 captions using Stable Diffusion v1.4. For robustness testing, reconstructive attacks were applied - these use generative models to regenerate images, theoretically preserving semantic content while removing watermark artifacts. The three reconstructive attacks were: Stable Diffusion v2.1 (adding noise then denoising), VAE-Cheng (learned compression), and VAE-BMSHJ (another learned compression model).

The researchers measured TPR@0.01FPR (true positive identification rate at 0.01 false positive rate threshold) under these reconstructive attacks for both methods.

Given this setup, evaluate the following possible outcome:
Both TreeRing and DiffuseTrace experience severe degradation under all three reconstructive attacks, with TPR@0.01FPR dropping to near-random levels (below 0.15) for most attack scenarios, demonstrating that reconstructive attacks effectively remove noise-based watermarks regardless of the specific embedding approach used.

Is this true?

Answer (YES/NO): NO